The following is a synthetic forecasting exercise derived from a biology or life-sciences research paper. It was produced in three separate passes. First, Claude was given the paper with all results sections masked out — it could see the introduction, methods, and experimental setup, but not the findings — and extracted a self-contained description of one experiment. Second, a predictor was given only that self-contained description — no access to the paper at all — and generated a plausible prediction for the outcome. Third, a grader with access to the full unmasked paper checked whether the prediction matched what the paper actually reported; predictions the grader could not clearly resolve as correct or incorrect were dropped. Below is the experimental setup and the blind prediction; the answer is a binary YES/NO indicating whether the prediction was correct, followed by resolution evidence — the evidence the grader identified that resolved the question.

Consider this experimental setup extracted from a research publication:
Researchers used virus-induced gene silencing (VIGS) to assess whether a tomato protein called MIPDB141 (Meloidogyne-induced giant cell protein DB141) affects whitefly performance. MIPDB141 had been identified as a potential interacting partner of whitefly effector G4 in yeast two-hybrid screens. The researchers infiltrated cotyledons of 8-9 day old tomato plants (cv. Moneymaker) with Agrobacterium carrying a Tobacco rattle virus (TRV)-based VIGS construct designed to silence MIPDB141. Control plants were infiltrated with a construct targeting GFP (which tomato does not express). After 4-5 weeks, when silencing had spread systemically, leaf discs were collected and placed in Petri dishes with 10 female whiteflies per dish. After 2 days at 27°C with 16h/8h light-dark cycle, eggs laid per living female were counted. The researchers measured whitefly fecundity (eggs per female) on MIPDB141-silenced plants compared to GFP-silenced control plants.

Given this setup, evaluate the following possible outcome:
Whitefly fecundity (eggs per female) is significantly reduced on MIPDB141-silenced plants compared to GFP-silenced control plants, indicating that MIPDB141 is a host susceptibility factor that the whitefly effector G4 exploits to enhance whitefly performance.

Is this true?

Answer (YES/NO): YES